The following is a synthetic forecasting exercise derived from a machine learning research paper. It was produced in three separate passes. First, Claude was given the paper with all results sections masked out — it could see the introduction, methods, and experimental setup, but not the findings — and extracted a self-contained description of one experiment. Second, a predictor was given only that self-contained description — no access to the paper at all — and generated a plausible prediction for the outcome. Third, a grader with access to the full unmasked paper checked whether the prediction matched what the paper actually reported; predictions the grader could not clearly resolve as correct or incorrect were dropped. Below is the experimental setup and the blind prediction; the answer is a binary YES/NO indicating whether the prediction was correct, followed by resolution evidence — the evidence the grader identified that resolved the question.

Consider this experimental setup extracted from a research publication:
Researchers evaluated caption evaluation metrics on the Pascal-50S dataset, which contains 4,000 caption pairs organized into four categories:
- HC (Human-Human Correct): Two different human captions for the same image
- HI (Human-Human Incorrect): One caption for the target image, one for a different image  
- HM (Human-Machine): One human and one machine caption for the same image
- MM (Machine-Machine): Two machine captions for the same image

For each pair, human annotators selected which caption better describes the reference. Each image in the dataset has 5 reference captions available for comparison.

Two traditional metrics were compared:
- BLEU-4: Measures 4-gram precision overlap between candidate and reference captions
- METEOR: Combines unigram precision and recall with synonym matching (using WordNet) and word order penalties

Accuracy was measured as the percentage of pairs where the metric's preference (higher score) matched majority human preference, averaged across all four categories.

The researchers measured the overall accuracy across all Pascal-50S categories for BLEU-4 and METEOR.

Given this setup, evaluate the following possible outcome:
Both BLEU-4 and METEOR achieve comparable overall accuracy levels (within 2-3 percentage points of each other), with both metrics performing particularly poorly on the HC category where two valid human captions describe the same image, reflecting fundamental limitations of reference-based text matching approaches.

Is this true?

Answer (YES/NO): NO